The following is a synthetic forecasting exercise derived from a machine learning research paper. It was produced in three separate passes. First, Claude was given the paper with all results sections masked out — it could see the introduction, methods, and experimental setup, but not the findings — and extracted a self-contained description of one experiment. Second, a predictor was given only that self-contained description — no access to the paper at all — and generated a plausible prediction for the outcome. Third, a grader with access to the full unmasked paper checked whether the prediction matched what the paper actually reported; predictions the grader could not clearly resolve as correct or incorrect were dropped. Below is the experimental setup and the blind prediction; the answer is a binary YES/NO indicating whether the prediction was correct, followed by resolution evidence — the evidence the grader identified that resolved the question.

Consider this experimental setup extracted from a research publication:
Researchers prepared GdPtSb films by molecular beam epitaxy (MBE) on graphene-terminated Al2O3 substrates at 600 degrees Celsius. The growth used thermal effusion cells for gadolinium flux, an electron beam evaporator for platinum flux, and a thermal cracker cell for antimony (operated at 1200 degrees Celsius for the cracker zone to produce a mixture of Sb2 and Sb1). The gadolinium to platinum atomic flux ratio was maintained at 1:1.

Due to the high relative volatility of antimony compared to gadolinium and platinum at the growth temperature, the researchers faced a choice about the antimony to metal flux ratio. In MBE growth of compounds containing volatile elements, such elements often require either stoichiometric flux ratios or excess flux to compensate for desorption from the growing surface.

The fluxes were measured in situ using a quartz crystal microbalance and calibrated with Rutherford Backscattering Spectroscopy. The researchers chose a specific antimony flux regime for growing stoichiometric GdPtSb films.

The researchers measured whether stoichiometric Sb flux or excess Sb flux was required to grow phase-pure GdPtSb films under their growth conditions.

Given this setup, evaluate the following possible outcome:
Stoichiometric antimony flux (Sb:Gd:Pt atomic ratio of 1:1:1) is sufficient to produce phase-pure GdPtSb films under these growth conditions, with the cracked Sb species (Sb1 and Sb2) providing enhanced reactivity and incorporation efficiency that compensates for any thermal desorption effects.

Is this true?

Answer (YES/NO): NO